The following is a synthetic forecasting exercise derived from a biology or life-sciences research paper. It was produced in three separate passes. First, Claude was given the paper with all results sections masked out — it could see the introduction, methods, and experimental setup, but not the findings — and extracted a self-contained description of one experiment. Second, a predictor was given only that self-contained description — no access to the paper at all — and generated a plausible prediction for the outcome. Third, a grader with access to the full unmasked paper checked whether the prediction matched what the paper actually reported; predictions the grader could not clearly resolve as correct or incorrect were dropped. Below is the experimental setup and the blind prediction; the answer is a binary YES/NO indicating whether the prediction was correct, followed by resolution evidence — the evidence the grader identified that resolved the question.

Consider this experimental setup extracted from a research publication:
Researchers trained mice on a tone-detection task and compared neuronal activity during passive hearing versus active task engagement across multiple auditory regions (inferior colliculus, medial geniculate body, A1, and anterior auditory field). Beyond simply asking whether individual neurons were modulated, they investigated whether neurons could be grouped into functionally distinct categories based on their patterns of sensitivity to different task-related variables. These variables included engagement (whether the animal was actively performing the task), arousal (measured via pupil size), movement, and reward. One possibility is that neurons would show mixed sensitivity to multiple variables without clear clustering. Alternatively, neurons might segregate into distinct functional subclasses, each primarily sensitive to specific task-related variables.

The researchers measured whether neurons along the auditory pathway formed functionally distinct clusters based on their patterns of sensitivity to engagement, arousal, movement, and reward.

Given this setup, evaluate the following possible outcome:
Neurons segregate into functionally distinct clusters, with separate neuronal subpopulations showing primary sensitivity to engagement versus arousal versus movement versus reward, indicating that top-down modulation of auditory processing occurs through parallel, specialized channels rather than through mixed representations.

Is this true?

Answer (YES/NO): NO